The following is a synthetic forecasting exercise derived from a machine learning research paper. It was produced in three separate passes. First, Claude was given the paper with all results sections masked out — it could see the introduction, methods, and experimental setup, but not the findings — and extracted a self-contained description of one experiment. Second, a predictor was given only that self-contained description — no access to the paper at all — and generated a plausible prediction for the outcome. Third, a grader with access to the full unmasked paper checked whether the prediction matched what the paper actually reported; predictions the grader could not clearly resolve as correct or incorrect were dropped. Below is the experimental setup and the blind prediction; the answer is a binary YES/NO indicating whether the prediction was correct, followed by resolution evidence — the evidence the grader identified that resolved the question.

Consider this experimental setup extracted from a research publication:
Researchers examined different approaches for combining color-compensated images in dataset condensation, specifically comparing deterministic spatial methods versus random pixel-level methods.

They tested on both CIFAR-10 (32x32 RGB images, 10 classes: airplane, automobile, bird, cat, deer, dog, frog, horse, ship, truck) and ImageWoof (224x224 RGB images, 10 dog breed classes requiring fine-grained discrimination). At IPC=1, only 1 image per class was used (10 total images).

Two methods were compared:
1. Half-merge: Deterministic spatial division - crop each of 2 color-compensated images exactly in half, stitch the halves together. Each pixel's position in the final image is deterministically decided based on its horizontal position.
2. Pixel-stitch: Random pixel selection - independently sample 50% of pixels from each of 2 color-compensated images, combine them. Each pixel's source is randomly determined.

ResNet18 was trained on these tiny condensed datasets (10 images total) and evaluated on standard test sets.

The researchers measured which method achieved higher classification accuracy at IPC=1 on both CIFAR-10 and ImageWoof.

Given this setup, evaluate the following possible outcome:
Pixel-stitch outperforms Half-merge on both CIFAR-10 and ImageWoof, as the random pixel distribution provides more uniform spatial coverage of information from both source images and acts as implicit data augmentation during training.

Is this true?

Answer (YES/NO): NO